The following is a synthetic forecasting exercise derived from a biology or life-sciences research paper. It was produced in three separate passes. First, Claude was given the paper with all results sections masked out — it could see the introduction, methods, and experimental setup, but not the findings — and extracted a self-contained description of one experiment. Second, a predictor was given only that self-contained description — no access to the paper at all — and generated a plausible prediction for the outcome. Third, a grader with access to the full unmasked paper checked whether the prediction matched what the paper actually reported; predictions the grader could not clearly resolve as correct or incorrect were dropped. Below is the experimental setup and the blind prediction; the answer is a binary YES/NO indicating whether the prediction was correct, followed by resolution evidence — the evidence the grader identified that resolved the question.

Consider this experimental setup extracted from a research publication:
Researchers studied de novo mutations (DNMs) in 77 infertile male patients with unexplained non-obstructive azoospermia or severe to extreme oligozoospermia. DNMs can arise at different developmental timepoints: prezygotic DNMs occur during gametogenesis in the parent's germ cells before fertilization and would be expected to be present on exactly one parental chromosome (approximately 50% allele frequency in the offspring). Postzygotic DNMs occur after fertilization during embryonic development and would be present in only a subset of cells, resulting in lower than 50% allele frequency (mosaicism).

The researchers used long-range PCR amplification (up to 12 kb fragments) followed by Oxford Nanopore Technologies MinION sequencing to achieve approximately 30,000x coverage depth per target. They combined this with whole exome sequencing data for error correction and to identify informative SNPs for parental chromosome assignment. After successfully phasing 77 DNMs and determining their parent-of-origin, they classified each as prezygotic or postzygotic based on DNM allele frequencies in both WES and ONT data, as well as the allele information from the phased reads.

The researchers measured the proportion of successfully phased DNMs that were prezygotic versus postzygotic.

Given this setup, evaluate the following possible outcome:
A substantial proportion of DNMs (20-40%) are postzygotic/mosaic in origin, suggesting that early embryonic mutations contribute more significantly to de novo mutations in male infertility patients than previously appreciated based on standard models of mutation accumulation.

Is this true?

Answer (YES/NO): NO